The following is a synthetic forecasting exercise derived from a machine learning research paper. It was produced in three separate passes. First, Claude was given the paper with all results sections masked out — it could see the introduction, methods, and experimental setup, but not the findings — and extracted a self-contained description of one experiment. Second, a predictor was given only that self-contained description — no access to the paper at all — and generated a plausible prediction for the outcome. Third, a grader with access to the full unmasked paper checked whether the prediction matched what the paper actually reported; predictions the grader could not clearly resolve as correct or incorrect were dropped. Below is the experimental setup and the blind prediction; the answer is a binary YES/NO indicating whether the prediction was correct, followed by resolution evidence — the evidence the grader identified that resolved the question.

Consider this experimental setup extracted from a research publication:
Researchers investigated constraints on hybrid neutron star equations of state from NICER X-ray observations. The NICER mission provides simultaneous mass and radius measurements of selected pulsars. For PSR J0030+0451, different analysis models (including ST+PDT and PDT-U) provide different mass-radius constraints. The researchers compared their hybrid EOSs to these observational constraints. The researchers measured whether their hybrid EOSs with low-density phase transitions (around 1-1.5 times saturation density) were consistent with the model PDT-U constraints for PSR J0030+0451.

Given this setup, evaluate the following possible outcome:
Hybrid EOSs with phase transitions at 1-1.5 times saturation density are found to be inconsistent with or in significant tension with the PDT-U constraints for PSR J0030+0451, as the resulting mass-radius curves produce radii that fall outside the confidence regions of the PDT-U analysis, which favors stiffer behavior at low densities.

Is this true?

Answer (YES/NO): YES